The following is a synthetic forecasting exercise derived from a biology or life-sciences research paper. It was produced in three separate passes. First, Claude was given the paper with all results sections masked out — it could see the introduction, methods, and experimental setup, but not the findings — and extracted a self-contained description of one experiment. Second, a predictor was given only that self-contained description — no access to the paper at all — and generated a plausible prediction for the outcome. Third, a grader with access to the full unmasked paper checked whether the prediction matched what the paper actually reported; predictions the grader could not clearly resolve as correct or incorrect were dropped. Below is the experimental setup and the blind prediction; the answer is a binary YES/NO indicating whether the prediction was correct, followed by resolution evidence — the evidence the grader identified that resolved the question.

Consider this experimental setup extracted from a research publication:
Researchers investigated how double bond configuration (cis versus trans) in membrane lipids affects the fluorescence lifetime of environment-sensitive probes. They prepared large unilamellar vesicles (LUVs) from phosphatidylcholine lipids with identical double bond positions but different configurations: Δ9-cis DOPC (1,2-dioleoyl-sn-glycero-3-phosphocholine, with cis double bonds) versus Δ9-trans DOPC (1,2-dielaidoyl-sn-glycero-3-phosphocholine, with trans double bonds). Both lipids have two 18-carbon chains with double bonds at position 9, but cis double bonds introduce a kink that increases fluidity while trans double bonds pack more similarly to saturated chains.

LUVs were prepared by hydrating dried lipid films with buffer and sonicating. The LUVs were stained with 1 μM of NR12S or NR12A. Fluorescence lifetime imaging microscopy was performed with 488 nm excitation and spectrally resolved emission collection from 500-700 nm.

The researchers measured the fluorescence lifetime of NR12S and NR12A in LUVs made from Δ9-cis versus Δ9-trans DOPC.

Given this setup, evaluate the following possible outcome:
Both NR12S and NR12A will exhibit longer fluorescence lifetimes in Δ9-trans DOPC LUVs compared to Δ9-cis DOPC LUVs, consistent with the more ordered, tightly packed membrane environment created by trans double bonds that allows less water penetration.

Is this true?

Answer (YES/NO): NO